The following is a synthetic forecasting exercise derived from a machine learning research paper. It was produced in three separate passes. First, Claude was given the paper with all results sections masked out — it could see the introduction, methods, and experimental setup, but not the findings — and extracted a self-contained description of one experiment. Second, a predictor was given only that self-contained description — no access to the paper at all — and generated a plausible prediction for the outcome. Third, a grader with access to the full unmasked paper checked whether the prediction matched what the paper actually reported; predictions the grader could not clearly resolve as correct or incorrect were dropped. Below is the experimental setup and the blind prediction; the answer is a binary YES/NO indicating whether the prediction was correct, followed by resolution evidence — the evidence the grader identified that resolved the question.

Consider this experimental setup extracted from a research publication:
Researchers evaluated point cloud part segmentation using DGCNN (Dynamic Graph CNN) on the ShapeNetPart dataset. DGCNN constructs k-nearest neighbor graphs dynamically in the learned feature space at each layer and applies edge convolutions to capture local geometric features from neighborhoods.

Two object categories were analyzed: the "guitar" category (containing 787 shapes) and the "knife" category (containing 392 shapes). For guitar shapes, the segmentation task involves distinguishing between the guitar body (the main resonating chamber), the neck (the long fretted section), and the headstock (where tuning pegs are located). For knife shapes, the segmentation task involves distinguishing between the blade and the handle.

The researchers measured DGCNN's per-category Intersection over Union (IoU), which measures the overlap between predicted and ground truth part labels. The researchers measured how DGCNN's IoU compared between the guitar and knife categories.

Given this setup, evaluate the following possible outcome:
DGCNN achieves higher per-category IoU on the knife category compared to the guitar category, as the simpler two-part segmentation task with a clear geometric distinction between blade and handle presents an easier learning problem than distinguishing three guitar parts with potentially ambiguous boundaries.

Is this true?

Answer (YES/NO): NO